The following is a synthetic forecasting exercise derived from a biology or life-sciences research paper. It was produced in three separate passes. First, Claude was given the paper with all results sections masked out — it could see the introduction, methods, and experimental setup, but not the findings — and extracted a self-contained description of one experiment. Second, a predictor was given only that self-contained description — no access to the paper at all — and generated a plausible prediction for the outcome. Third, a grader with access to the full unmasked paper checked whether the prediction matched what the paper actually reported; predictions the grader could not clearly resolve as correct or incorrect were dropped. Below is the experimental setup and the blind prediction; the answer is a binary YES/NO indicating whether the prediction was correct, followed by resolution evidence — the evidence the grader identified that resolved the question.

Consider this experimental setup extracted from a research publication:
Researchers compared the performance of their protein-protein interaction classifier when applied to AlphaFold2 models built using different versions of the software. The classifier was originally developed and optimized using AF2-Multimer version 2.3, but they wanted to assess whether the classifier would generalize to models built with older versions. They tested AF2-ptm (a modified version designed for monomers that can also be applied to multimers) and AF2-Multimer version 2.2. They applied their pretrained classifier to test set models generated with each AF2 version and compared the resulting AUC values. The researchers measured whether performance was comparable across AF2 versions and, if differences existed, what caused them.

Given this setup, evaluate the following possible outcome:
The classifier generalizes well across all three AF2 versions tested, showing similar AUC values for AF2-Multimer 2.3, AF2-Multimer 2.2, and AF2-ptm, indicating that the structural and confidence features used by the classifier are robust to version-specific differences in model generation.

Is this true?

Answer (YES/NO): NO